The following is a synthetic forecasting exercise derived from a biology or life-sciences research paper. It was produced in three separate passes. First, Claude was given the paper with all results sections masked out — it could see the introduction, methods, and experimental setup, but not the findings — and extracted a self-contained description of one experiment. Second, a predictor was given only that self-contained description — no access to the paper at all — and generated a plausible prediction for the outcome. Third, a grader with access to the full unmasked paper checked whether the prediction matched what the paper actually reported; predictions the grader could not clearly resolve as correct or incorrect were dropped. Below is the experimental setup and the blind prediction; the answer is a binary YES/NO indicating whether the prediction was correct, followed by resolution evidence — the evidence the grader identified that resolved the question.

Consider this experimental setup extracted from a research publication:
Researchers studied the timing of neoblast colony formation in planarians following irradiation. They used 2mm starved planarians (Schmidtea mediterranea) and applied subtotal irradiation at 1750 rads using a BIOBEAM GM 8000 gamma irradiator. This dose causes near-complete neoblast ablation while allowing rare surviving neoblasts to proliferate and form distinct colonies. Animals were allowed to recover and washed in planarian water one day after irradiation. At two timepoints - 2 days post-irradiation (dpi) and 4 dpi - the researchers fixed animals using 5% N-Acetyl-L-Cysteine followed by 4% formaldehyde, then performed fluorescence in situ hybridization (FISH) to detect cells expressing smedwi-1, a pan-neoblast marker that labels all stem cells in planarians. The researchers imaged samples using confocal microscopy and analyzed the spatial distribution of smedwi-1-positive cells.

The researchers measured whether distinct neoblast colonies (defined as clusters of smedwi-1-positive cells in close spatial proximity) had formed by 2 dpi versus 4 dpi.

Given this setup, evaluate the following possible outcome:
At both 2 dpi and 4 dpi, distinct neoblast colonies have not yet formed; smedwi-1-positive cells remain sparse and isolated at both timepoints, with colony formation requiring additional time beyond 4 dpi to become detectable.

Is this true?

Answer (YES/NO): NO